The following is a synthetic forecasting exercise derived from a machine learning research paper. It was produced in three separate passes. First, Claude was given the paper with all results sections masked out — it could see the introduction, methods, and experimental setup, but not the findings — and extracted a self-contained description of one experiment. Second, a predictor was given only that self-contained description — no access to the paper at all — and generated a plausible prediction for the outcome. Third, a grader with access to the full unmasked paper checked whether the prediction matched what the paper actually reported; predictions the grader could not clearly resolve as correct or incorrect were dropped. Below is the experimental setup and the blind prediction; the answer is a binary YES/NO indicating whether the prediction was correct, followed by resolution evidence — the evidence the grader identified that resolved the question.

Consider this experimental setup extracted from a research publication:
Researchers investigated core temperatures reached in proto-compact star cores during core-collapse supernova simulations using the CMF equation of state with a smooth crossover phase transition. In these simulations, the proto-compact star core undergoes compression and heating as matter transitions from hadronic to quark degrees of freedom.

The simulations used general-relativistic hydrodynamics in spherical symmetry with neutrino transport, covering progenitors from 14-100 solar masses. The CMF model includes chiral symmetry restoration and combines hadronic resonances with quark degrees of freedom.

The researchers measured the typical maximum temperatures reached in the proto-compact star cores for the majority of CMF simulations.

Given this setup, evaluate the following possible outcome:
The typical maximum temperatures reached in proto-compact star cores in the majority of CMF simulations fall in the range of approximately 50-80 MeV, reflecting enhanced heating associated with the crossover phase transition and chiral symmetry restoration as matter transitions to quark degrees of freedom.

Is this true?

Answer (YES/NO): YES